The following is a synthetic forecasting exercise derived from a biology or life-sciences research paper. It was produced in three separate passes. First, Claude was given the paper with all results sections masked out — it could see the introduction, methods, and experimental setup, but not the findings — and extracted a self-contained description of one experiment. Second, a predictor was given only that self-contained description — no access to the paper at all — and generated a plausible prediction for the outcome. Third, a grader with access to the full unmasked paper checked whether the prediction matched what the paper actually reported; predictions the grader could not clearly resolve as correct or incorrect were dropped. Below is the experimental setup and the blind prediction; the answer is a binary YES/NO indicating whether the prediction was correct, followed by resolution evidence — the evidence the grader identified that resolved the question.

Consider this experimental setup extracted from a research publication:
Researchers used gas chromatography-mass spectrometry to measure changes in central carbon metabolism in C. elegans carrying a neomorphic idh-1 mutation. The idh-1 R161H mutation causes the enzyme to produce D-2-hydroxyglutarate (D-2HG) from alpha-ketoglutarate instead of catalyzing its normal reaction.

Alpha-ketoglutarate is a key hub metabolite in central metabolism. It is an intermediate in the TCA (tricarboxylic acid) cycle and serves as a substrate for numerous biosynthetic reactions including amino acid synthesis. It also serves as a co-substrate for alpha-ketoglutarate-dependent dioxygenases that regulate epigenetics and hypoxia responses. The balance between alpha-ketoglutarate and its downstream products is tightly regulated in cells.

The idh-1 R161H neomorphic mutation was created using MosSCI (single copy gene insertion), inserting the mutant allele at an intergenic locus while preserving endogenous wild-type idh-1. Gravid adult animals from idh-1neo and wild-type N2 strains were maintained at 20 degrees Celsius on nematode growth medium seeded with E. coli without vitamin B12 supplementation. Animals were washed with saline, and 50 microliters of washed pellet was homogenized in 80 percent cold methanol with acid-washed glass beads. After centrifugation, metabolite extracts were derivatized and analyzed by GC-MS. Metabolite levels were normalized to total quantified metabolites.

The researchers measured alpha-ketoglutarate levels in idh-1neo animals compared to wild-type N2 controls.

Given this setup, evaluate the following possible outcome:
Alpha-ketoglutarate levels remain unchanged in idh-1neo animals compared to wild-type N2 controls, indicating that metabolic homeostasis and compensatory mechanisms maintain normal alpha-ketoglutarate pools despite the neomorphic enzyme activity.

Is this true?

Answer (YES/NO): NO